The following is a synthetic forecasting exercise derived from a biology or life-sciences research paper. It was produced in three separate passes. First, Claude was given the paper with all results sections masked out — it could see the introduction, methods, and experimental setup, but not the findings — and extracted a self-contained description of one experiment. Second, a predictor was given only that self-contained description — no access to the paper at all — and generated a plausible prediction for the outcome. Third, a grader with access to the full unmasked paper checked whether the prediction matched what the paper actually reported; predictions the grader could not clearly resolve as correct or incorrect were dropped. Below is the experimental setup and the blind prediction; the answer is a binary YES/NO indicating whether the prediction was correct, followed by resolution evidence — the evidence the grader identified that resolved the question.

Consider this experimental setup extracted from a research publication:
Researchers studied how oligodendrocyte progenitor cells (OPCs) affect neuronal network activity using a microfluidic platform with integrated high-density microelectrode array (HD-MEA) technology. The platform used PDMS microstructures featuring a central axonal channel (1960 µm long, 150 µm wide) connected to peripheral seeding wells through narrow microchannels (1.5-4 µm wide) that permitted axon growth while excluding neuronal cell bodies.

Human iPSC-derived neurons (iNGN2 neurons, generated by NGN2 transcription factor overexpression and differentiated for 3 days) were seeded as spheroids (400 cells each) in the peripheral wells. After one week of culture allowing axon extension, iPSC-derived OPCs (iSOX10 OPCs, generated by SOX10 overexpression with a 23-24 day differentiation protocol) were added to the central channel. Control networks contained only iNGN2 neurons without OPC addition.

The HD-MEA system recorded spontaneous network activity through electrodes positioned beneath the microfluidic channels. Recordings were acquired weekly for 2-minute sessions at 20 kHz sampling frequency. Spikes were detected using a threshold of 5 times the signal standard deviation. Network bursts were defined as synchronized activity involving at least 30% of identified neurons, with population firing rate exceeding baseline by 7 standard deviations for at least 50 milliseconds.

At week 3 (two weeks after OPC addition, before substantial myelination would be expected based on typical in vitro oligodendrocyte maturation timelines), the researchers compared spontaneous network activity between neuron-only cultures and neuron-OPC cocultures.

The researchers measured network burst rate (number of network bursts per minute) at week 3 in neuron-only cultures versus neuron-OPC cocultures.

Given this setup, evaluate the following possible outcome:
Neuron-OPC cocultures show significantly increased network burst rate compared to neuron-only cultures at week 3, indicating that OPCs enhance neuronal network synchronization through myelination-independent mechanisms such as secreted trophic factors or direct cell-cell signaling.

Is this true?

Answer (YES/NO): NO